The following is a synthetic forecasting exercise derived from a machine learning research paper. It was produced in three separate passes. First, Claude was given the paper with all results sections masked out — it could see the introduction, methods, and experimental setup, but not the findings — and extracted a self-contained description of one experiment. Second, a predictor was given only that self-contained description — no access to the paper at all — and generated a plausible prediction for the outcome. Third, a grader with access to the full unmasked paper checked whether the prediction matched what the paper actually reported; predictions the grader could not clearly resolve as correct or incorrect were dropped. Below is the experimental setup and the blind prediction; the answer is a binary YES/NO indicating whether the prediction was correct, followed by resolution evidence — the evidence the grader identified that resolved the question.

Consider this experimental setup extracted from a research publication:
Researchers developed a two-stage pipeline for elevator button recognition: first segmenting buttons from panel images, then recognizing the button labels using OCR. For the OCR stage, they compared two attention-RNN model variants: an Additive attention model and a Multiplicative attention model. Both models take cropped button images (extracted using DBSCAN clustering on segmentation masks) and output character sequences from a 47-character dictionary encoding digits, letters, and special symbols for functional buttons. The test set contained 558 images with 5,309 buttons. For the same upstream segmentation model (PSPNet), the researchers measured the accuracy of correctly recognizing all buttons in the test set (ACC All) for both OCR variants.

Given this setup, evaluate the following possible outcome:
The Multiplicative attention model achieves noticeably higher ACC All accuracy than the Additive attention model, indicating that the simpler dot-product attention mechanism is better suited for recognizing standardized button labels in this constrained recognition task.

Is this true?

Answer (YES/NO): NO